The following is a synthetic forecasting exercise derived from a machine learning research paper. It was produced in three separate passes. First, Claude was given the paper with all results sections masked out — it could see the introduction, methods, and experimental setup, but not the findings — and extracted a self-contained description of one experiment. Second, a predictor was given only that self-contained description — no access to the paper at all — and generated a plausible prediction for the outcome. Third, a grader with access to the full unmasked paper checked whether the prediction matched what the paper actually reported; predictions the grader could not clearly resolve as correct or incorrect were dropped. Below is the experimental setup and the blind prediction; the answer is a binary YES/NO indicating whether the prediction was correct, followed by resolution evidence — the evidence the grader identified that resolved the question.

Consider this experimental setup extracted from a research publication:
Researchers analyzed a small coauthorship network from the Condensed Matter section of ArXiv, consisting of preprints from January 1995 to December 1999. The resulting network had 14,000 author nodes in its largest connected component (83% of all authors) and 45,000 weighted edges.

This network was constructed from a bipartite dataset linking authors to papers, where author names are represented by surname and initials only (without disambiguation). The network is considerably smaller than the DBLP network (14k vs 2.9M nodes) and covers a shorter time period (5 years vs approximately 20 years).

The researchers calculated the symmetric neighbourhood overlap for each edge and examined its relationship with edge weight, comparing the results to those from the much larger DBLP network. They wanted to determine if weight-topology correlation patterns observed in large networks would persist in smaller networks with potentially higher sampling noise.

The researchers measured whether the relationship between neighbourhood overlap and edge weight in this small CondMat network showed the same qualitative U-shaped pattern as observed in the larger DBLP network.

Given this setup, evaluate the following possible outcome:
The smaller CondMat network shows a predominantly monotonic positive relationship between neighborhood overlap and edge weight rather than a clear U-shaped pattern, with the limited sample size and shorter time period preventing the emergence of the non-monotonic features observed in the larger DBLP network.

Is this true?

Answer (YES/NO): NO